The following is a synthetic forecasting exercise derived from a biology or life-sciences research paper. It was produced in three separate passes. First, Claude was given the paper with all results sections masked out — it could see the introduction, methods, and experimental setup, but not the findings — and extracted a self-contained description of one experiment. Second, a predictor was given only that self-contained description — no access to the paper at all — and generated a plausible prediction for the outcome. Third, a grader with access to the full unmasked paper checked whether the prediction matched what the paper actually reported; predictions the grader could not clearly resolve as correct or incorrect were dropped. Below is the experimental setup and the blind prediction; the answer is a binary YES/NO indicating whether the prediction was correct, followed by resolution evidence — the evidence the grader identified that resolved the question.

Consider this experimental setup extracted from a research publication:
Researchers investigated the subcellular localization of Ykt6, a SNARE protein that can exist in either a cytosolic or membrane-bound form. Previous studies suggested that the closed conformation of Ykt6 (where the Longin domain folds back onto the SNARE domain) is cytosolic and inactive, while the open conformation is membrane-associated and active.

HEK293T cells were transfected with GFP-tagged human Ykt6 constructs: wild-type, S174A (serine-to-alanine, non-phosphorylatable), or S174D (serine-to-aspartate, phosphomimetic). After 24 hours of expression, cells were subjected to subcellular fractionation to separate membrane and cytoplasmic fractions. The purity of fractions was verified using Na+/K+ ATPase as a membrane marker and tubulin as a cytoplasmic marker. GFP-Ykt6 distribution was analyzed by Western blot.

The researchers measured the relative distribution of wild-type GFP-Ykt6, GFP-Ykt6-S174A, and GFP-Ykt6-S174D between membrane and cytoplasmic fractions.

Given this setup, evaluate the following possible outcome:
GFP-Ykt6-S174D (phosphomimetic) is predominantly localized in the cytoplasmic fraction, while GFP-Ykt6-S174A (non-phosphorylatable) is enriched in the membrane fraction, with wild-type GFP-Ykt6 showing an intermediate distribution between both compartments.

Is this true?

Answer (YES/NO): NO